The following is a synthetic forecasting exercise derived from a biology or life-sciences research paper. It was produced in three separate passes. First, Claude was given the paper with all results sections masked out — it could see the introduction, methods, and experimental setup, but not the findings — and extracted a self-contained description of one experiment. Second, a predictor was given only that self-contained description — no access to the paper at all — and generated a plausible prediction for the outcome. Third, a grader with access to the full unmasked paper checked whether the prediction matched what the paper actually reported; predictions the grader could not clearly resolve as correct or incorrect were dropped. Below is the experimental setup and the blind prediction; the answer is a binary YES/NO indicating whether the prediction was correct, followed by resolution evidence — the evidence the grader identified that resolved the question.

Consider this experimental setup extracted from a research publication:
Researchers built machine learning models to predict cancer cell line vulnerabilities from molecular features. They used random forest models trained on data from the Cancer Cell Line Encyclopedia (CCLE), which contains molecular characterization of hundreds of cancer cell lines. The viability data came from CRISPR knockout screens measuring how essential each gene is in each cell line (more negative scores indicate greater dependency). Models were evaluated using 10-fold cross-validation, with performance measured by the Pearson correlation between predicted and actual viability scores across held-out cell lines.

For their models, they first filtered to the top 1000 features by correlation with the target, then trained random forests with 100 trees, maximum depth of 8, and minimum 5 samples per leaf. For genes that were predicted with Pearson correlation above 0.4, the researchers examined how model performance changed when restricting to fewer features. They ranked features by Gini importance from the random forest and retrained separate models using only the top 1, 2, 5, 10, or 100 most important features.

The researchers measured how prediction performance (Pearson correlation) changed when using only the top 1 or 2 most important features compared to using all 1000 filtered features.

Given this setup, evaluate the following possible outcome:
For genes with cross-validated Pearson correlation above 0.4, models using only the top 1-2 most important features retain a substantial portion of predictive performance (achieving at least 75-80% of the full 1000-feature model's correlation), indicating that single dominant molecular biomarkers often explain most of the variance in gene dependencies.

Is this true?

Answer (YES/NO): YES